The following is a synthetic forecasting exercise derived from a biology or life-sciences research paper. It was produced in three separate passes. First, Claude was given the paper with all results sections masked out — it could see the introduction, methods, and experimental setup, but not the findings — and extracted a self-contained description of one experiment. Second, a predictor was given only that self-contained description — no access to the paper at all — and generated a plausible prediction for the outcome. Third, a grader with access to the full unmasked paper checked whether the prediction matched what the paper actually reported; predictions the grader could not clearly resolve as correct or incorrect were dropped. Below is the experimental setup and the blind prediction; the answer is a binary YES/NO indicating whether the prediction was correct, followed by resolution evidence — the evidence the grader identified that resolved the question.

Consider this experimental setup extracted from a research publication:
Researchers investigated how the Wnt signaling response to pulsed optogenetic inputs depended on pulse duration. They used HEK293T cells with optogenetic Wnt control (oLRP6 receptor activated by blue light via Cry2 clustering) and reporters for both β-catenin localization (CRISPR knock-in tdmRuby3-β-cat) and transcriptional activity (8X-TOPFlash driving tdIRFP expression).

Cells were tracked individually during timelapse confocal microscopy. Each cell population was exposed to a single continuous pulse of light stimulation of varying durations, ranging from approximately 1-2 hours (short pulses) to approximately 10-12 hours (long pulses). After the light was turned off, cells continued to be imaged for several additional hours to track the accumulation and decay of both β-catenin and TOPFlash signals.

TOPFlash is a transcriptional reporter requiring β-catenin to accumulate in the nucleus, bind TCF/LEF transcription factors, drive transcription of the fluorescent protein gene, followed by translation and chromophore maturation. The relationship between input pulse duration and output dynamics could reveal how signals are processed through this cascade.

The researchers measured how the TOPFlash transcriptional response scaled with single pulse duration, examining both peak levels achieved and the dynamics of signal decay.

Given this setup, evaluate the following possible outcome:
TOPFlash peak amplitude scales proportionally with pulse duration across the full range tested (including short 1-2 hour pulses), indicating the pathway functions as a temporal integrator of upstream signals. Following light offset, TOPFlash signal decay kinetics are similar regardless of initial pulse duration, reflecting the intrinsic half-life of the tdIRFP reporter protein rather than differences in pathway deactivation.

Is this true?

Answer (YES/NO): NO